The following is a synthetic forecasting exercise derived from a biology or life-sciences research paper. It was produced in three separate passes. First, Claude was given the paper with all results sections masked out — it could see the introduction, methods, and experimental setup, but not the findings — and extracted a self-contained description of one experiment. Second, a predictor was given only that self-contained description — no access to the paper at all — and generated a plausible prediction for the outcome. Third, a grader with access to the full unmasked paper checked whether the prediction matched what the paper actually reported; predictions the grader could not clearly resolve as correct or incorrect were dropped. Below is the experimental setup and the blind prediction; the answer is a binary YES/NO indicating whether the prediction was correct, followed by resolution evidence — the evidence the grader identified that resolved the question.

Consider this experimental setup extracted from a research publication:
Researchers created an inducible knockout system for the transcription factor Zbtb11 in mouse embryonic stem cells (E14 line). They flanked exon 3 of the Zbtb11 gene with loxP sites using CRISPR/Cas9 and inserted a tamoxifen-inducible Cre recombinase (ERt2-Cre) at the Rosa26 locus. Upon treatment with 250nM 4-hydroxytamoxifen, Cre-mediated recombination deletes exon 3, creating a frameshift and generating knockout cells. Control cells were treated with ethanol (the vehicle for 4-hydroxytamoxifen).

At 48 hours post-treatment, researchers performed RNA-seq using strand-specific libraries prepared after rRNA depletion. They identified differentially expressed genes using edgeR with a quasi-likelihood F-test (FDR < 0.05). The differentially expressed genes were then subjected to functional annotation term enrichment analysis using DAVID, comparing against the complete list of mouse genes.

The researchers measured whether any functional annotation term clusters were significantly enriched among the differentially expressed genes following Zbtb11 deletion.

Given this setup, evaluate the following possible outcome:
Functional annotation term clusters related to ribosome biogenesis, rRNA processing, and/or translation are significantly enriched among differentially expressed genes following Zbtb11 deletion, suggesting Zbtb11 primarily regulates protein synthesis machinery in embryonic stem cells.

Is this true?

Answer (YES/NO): NO